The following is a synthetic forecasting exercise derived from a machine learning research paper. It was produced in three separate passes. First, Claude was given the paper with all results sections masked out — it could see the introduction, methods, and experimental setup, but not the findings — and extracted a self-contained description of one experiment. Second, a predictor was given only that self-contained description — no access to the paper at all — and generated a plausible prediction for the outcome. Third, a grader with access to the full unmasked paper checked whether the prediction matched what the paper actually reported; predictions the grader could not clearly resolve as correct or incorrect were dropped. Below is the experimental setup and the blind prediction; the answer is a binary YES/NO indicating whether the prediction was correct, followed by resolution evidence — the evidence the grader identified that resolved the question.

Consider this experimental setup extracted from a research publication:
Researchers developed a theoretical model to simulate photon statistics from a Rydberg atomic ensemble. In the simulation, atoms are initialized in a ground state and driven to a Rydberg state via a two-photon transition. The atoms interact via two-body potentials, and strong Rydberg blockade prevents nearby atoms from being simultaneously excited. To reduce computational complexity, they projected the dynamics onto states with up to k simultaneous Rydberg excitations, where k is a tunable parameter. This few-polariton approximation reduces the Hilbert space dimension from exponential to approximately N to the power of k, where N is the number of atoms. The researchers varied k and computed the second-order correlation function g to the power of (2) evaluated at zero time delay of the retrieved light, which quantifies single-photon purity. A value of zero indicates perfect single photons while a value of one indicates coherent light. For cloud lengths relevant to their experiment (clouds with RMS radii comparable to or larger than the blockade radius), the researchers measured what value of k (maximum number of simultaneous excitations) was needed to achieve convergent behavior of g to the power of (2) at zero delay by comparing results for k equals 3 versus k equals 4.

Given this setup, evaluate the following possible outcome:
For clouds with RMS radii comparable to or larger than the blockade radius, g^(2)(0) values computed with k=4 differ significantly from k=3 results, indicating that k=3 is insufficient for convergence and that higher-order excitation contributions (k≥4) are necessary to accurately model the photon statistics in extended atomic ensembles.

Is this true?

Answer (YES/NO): NO